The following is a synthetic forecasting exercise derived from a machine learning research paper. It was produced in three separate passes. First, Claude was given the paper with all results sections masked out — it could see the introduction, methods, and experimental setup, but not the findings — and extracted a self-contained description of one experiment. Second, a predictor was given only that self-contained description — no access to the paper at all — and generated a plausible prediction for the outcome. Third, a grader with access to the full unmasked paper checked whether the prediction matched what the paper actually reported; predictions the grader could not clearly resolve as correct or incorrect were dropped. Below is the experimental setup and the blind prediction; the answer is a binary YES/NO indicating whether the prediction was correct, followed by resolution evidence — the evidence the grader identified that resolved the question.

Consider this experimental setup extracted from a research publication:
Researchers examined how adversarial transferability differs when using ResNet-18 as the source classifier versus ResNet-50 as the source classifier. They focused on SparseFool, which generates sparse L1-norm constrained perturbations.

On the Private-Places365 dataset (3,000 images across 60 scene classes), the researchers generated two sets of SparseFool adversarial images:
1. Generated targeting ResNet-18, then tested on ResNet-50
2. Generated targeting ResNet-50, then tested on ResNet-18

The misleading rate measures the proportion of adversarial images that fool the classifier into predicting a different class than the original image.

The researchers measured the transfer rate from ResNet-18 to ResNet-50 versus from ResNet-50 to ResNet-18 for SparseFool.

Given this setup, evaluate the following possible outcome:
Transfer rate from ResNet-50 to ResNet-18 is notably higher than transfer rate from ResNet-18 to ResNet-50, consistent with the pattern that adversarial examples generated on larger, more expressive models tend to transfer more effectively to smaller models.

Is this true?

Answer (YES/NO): YES